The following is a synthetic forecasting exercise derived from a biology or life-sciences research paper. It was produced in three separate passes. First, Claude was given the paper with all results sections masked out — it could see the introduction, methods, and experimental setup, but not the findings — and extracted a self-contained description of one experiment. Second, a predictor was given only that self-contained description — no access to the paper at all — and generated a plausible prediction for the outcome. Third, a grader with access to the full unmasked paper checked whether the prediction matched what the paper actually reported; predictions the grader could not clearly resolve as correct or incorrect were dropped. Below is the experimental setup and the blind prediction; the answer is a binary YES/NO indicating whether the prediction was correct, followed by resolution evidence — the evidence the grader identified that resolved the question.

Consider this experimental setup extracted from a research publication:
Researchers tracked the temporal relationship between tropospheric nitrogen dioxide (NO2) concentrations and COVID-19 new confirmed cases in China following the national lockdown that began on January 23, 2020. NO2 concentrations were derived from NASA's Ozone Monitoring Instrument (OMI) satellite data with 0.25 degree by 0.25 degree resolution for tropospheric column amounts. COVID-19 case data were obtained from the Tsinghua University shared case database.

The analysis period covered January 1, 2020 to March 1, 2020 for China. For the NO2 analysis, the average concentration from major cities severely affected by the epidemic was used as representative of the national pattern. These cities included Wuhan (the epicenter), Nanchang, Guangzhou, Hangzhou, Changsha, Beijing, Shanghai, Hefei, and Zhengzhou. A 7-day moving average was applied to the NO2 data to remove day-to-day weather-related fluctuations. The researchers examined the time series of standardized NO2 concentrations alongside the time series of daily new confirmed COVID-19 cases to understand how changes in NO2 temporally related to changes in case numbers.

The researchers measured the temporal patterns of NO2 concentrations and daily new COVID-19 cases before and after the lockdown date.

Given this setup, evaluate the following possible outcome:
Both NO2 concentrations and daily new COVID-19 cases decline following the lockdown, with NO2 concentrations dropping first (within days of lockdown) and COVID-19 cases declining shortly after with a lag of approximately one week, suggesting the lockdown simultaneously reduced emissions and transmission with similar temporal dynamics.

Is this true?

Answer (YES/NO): NO